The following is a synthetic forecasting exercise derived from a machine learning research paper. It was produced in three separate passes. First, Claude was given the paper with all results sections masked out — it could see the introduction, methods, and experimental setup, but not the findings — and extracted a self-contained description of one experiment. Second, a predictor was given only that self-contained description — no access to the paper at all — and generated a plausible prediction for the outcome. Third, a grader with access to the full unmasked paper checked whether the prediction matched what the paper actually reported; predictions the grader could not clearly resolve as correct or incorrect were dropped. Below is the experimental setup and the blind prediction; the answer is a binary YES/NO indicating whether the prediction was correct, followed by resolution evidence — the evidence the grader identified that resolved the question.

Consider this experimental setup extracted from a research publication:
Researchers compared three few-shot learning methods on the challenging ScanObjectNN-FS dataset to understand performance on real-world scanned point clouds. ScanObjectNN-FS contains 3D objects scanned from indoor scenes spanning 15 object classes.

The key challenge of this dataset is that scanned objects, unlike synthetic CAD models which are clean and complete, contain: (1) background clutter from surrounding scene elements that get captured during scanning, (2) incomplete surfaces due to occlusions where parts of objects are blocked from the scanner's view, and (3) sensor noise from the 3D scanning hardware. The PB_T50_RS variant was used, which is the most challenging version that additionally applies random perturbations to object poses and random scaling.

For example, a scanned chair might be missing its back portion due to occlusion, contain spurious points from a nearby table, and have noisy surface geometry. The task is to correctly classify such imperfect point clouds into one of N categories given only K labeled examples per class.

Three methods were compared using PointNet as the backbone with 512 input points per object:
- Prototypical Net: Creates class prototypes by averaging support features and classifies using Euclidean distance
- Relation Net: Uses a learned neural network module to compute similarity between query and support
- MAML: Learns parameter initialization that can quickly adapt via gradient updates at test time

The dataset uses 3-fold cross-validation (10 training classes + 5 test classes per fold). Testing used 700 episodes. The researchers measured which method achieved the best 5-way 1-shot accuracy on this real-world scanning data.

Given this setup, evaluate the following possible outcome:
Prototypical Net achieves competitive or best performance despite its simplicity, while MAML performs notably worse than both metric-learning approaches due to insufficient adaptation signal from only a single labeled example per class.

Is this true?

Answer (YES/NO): NO